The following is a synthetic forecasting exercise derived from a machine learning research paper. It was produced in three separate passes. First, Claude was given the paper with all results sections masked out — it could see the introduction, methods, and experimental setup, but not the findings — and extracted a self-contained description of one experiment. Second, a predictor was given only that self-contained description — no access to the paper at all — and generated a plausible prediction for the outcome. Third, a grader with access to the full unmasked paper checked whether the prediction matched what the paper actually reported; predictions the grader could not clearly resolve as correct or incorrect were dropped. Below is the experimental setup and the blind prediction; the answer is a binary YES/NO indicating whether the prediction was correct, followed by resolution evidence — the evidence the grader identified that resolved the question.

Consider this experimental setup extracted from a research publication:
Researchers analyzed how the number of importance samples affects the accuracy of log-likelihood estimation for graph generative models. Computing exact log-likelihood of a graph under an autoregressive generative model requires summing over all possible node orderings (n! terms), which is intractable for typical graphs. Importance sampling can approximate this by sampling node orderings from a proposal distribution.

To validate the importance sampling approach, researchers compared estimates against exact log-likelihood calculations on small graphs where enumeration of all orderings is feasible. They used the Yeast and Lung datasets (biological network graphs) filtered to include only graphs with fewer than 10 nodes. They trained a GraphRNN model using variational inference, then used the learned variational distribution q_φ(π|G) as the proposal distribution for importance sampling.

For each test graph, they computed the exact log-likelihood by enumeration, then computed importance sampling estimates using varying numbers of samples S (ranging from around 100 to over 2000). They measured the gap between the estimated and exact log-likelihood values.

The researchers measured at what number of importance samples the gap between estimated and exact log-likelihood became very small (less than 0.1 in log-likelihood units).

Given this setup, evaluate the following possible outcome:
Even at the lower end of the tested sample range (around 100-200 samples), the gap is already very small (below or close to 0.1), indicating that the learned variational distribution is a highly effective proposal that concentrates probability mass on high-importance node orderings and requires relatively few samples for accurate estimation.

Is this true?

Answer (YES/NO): NO